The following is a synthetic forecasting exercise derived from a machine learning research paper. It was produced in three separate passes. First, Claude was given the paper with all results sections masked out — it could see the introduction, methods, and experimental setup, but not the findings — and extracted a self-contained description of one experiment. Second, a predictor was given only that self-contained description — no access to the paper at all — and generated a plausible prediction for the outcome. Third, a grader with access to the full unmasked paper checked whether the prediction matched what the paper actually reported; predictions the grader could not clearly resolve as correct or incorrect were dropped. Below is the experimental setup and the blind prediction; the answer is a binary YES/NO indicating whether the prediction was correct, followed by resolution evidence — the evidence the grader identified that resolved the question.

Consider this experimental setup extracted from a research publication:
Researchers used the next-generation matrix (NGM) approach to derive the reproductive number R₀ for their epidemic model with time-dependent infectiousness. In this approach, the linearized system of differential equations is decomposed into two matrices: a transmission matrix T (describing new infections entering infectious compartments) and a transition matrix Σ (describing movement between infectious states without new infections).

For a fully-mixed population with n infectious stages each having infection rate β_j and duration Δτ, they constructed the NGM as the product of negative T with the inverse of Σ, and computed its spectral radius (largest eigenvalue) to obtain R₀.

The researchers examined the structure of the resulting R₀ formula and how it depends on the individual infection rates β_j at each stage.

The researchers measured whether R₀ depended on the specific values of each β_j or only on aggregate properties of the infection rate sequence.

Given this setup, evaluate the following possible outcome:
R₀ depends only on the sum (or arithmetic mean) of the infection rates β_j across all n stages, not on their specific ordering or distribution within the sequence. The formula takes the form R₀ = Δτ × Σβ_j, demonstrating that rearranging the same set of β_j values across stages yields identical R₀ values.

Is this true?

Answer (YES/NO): YES